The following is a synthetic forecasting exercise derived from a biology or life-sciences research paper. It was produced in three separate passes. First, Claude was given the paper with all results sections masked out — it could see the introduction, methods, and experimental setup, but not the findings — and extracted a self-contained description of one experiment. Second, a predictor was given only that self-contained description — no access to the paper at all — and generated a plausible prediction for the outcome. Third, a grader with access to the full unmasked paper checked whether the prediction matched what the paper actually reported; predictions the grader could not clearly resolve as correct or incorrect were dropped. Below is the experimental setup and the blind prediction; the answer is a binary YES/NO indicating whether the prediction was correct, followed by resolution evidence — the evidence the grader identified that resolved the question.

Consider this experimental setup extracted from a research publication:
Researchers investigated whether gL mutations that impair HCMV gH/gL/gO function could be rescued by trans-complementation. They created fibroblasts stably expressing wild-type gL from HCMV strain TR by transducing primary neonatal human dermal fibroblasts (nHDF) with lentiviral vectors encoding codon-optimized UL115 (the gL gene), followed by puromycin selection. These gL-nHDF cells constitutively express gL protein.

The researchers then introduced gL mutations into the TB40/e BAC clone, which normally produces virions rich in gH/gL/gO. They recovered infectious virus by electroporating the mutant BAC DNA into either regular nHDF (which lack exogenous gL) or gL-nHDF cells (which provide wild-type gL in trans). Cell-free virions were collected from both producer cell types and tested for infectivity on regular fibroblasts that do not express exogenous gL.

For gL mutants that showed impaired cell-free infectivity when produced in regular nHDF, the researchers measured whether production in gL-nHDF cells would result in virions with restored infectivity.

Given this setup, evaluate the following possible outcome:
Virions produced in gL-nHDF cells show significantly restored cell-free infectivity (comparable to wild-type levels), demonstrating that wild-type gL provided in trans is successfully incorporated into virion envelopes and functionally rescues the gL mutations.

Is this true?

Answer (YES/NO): NO